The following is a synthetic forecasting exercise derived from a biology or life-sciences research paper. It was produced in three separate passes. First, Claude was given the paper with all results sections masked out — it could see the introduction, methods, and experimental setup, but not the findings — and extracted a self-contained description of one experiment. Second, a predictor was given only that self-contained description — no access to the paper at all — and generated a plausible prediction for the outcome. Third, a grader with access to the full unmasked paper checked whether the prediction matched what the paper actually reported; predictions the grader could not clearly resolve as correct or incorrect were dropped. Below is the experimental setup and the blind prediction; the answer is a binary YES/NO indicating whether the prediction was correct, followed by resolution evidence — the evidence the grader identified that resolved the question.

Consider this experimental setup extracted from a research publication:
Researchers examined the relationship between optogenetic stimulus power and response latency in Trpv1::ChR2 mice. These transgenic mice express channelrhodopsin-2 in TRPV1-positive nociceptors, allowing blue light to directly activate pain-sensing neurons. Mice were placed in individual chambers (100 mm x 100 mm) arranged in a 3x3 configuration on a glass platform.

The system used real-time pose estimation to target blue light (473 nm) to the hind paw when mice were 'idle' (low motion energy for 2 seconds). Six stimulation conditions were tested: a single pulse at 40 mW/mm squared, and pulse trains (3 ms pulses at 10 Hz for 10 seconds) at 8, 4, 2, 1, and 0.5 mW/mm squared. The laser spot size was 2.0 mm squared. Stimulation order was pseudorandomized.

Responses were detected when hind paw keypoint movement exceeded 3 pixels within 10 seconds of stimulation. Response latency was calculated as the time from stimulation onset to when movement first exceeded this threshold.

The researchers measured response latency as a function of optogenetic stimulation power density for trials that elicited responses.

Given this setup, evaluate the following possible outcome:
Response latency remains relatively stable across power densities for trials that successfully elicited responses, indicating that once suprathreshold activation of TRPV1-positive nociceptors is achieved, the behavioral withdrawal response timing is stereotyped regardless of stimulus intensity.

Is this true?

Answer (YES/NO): NO